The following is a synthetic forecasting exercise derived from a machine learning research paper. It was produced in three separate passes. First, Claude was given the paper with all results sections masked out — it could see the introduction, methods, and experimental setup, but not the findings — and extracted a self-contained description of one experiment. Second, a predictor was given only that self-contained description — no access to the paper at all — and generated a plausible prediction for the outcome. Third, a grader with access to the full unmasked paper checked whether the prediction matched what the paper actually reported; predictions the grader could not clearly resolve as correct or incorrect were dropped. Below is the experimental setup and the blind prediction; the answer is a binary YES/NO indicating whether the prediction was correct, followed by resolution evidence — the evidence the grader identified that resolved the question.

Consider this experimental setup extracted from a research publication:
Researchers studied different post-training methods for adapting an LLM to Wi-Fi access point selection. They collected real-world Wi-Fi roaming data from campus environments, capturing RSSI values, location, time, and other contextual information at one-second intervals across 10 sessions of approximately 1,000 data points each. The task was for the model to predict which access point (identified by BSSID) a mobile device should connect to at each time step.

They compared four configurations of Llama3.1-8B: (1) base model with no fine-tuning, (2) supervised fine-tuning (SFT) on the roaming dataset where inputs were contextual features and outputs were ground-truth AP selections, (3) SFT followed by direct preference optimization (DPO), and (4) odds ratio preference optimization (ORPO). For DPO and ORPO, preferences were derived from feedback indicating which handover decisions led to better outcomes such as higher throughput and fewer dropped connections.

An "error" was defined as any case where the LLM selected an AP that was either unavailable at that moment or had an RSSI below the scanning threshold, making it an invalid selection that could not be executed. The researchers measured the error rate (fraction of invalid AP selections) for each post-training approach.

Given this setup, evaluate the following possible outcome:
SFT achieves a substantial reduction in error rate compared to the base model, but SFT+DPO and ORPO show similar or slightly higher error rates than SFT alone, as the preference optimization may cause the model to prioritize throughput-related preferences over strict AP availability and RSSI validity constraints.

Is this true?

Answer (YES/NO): NO